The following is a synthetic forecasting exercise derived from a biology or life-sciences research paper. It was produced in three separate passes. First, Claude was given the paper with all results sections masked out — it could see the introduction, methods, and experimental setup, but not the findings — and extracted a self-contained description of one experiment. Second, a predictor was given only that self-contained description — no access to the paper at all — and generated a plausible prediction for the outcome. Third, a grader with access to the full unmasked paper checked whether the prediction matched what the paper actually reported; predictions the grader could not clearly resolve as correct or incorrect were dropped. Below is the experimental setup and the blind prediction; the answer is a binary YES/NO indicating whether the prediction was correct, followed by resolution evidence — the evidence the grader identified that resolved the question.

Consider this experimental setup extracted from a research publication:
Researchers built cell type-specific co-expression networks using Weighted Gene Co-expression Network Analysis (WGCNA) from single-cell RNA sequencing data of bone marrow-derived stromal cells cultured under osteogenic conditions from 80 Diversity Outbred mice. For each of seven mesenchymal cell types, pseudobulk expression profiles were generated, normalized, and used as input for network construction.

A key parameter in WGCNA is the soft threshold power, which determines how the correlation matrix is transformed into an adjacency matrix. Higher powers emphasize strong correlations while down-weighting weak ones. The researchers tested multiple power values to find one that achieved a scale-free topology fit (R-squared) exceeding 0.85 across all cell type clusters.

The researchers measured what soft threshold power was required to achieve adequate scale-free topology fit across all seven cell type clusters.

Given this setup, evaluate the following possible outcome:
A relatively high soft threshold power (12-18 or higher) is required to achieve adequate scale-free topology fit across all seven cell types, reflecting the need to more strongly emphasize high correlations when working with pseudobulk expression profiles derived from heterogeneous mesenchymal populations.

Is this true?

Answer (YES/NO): YES